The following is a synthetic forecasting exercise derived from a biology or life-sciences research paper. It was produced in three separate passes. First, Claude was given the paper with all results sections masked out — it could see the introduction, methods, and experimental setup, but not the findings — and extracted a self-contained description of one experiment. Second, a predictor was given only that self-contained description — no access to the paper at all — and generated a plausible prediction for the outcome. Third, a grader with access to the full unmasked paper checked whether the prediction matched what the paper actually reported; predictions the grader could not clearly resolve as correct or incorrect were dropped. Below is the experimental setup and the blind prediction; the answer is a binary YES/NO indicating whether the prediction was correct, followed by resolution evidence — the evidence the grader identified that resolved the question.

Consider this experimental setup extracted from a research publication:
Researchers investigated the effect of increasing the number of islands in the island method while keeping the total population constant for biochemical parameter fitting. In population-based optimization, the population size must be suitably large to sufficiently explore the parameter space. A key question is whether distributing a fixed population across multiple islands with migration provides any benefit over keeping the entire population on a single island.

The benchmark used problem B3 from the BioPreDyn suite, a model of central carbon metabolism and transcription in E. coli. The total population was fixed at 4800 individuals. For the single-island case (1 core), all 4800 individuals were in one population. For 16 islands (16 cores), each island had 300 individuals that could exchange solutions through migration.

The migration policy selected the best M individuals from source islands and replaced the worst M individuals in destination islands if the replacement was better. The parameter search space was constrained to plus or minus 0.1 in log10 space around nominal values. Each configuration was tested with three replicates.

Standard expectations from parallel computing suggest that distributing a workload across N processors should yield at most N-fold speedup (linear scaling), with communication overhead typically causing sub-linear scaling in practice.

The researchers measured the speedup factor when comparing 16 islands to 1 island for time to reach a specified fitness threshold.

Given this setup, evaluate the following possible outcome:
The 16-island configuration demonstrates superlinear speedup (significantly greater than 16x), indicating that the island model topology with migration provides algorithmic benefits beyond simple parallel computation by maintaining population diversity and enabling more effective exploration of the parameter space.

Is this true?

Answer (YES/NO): YES